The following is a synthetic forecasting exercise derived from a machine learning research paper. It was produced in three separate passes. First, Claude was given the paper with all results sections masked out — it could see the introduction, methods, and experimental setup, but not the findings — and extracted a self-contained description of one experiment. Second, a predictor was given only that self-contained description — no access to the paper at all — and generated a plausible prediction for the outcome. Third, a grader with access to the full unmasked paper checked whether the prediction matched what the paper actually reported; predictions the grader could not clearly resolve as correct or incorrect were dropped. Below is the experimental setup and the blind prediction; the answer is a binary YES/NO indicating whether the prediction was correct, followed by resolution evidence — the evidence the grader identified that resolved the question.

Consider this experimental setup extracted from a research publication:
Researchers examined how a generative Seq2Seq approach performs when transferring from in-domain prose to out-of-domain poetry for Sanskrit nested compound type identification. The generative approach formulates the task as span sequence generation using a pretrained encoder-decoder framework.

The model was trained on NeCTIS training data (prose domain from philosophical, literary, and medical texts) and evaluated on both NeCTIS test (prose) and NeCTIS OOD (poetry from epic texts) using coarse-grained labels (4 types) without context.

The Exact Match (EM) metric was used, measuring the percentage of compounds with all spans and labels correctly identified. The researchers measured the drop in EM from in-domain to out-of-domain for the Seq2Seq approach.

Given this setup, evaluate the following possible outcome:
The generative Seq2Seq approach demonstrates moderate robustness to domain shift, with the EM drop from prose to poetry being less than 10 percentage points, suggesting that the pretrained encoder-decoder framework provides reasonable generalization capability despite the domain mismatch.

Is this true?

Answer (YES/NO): NO